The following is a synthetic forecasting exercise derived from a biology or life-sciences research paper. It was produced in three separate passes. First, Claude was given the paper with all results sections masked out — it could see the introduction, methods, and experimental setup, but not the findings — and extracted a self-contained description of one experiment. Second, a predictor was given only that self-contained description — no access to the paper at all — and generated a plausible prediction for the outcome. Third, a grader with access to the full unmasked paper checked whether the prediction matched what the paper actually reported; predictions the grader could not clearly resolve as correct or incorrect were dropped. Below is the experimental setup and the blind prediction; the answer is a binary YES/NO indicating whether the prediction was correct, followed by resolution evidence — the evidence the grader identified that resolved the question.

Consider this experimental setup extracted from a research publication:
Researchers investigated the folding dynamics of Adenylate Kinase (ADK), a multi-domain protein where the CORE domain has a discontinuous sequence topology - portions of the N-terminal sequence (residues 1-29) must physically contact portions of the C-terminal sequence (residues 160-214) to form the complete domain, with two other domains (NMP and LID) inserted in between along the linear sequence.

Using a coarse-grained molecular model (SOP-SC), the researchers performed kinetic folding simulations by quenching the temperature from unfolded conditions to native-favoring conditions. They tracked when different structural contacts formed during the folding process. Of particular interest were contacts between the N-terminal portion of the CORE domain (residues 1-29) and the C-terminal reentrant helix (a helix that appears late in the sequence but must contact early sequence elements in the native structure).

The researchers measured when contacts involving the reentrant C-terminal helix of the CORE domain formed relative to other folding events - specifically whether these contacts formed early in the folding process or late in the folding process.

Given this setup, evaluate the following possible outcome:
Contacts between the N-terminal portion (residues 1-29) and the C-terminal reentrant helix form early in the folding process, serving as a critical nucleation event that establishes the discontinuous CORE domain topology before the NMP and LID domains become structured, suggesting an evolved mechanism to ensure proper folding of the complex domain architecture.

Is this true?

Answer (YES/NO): NO